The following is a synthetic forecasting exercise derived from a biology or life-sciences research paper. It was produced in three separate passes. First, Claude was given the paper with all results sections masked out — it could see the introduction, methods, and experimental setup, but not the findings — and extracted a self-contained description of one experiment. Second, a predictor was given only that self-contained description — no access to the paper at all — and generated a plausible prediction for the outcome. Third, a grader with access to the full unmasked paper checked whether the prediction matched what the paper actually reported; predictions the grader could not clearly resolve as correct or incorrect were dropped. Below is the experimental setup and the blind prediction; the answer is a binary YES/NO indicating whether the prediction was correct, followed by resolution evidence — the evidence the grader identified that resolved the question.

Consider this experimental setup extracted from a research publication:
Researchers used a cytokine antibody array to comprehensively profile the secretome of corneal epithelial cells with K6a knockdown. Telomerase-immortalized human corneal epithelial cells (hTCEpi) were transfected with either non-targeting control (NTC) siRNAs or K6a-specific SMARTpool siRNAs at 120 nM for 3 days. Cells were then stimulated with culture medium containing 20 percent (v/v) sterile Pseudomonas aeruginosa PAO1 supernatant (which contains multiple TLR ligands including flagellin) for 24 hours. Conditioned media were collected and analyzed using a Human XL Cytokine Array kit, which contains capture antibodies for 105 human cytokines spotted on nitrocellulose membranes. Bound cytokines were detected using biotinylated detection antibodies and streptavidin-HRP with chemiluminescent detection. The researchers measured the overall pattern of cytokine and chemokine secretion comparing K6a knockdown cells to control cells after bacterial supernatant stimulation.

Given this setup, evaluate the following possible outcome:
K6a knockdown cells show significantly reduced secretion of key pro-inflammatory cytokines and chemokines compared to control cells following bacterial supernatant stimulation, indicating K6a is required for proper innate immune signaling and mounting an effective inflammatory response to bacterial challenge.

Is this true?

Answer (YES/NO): NO